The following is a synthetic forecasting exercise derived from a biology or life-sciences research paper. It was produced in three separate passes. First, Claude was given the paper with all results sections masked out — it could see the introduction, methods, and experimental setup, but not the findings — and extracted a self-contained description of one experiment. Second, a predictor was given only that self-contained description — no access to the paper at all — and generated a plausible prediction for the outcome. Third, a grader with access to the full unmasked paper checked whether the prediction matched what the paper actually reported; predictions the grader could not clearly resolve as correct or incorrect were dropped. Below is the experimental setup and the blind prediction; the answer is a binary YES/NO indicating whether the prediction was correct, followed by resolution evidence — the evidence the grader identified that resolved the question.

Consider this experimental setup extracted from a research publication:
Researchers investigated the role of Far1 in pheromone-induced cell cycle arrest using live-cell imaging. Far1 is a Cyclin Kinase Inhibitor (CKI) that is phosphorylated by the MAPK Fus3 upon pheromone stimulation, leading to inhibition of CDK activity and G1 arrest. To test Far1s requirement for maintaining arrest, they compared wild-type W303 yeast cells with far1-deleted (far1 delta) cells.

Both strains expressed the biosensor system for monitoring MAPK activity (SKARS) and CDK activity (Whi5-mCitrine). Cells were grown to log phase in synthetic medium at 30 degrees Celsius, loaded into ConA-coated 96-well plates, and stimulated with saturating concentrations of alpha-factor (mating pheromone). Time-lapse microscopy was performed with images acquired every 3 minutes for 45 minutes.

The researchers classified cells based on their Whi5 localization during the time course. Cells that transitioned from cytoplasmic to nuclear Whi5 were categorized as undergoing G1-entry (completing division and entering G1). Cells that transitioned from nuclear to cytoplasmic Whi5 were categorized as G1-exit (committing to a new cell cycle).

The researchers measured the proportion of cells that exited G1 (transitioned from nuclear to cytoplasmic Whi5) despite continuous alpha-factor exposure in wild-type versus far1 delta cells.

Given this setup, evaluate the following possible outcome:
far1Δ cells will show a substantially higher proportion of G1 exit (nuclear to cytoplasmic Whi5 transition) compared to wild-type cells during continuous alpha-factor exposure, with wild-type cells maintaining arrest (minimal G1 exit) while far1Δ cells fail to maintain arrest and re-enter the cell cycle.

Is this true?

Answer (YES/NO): YES